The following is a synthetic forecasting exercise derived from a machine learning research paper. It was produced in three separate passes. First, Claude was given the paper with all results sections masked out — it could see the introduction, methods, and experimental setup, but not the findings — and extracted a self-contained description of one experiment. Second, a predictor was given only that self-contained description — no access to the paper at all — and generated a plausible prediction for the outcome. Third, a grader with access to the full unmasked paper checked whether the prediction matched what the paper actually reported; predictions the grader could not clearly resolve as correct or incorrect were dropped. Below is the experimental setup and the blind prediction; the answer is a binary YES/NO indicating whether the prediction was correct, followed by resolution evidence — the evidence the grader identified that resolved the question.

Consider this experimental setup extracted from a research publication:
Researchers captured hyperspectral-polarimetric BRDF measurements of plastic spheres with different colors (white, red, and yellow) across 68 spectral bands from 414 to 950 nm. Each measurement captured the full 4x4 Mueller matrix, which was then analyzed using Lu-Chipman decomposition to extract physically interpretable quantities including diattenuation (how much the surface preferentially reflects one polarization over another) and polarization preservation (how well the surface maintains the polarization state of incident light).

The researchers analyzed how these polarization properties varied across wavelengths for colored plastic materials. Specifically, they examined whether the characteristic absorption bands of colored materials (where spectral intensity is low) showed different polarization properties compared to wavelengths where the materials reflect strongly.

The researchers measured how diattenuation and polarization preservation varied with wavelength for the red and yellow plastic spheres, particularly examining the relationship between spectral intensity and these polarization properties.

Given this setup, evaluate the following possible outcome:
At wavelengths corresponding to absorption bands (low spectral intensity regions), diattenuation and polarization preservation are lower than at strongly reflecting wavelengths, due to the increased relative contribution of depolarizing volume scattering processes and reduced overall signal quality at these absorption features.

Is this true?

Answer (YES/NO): NO